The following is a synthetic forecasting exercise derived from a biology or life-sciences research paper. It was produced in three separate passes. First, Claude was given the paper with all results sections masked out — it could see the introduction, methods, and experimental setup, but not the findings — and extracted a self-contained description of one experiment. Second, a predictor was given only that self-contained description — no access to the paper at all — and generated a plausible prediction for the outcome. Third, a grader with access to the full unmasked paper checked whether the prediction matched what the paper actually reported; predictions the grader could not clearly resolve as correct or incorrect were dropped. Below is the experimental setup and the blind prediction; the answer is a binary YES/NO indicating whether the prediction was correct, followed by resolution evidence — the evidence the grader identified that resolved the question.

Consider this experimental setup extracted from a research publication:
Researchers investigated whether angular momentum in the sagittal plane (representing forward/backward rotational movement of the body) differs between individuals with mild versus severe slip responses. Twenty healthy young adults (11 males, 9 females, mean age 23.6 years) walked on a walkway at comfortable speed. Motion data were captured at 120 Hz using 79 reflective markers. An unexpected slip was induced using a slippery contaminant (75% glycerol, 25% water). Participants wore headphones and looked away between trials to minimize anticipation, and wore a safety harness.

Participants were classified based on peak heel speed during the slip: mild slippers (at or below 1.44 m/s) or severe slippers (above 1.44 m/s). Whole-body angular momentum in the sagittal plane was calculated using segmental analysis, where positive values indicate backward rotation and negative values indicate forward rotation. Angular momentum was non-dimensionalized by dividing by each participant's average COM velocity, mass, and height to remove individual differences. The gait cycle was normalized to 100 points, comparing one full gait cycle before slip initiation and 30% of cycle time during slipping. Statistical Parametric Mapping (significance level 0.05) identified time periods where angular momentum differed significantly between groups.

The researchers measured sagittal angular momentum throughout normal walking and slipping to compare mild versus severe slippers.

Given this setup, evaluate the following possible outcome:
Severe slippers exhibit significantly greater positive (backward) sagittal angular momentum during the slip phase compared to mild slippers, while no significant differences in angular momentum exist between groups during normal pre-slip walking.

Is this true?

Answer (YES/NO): YES